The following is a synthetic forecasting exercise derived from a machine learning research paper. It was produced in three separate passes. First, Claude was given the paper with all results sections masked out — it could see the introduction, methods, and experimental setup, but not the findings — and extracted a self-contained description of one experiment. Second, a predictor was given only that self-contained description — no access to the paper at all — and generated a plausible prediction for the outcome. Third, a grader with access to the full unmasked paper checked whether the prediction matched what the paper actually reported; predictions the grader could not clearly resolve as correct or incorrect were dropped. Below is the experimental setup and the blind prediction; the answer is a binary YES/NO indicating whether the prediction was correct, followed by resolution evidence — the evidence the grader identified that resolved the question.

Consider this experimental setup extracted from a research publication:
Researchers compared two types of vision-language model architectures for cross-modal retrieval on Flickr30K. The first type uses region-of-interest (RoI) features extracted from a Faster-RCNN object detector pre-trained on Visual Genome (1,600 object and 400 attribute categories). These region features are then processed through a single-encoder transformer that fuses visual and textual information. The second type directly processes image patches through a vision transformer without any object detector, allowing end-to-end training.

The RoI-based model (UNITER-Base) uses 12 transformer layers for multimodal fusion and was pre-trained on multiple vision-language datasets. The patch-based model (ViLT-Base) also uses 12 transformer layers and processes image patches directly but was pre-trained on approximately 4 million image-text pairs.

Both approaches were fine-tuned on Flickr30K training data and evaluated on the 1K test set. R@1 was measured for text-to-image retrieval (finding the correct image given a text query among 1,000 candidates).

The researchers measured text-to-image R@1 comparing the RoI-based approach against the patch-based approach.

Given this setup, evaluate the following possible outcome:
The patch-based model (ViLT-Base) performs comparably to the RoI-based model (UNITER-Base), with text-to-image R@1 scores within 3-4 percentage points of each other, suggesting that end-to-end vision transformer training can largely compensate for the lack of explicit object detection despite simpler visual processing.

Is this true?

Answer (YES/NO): NO